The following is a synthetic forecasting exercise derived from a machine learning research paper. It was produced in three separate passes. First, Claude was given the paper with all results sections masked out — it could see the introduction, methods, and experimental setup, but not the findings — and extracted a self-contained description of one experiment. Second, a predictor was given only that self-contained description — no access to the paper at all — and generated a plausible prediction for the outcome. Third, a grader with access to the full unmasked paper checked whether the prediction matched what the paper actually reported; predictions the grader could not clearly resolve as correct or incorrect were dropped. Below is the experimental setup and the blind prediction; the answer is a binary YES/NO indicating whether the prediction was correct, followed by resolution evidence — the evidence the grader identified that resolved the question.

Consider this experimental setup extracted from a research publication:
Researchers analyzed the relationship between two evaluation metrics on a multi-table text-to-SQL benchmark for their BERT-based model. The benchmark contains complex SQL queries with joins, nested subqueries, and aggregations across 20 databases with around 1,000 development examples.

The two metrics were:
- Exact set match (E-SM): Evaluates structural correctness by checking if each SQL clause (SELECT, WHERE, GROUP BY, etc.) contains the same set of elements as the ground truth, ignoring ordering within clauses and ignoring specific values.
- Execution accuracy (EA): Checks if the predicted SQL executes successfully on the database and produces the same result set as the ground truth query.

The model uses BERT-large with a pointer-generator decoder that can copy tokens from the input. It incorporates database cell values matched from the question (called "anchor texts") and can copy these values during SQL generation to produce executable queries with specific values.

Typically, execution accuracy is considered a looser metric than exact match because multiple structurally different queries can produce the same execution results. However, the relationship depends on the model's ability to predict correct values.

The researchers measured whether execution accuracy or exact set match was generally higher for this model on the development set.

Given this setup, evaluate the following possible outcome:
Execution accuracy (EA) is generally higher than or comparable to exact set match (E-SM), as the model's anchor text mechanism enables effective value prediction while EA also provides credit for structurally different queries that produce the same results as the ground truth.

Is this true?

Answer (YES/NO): NO